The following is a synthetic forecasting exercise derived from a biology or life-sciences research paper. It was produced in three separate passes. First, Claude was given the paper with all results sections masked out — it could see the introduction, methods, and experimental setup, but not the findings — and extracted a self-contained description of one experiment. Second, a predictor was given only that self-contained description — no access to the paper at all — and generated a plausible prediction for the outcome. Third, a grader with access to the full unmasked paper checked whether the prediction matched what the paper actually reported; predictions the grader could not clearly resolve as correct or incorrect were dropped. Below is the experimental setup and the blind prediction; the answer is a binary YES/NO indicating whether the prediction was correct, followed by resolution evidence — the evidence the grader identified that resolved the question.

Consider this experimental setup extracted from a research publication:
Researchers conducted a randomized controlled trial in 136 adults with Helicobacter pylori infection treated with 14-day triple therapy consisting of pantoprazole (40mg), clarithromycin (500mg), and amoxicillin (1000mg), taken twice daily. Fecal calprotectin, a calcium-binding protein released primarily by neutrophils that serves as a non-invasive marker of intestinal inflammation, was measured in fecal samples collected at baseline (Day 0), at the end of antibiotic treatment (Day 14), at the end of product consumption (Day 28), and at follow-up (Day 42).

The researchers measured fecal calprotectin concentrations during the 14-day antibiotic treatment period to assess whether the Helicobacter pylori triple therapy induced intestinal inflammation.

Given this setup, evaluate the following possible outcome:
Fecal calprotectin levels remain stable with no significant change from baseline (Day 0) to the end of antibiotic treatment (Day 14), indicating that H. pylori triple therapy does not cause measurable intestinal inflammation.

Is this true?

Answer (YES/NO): NO